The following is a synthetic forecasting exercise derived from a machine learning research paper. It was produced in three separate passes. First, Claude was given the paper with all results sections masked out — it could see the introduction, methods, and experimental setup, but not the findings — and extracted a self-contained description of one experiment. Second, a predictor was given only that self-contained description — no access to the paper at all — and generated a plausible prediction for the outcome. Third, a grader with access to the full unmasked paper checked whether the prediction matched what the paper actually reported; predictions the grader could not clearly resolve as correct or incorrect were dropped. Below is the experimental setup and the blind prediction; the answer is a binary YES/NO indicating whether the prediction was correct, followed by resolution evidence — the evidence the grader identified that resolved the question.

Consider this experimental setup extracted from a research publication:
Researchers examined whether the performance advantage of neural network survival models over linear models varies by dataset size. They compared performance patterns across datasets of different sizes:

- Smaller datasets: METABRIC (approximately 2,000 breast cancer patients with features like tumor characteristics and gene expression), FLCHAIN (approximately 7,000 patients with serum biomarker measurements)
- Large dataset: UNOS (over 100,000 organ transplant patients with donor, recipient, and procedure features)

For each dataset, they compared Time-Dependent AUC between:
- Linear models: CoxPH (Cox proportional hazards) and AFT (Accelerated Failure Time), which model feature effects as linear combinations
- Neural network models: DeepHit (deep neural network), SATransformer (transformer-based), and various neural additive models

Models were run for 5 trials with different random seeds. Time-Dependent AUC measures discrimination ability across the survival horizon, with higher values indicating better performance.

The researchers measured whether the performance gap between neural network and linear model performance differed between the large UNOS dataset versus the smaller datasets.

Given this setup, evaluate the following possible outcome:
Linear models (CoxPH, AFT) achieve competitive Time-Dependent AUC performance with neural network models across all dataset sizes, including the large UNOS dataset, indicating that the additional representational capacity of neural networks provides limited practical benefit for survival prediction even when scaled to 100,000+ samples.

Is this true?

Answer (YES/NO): NO